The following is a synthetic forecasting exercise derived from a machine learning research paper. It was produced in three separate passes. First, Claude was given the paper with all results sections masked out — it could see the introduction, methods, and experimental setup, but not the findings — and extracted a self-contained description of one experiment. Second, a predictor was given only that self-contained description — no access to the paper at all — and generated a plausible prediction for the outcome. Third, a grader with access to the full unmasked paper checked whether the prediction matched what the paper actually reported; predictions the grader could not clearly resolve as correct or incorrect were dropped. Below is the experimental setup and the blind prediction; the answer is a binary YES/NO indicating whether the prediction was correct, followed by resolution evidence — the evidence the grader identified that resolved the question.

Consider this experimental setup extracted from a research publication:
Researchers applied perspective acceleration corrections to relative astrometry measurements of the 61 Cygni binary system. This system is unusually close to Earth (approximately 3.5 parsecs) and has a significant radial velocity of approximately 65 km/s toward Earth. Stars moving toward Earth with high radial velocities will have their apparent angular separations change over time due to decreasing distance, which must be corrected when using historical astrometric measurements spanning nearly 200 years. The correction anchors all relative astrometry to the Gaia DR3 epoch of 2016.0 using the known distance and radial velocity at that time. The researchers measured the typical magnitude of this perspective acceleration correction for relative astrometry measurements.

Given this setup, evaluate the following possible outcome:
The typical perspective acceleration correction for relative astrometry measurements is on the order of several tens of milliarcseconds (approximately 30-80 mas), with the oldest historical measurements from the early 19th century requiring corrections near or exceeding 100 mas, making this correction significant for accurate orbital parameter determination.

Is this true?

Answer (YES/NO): NO